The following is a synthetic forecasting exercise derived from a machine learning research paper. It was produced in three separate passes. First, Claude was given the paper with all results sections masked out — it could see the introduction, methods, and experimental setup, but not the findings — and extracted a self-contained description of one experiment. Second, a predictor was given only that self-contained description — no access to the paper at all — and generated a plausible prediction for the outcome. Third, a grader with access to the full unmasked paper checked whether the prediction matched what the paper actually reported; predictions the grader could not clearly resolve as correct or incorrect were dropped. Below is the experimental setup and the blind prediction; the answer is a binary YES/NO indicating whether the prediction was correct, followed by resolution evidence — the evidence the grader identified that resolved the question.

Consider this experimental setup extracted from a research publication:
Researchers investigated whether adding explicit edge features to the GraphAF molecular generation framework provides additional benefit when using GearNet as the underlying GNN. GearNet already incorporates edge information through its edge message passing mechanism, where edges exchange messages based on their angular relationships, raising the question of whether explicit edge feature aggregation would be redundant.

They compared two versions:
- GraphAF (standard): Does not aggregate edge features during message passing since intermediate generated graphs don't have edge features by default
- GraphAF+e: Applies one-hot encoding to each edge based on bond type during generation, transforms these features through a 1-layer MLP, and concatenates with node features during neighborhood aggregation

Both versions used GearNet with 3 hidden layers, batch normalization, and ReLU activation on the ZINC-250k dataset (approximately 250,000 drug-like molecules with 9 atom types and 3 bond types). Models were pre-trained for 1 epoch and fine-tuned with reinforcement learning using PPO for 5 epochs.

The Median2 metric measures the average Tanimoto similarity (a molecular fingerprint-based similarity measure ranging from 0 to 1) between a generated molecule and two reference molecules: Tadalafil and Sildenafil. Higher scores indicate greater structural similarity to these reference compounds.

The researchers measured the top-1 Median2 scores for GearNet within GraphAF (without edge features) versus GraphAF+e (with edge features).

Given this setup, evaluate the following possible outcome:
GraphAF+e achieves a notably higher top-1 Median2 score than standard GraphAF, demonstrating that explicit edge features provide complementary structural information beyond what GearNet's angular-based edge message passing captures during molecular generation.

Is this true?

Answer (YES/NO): NO